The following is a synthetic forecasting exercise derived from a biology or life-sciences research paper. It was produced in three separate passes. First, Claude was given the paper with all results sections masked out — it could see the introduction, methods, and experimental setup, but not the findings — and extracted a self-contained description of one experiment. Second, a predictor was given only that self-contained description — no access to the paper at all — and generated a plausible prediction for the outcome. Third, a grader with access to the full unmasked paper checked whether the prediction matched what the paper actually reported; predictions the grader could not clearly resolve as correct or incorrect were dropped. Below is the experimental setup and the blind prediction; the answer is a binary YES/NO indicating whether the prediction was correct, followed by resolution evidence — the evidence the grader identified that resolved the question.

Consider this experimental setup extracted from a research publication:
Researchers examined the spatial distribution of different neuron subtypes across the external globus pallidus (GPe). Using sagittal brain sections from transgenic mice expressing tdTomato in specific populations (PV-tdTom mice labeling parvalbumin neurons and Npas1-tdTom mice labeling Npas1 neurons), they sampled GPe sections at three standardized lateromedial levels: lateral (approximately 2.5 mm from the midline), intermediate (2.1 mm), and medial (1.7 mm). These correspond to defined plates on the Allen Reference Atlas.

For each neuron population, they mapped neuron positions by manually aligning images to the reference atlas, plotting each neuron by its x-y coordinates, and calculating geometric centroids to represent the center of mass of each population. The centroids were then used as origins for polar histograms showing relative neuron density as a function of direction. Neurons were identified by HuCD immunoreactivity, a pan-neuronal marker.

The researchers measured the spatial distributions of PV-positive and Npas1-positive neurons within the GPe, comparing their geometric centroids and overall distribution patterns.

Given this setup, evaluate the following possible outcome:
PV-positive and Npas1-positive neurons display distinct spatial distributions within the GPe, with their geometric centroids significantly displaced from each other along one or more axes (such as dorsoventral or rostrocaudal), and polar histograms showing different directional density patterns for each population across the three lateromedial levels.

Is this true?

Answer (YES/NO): YES